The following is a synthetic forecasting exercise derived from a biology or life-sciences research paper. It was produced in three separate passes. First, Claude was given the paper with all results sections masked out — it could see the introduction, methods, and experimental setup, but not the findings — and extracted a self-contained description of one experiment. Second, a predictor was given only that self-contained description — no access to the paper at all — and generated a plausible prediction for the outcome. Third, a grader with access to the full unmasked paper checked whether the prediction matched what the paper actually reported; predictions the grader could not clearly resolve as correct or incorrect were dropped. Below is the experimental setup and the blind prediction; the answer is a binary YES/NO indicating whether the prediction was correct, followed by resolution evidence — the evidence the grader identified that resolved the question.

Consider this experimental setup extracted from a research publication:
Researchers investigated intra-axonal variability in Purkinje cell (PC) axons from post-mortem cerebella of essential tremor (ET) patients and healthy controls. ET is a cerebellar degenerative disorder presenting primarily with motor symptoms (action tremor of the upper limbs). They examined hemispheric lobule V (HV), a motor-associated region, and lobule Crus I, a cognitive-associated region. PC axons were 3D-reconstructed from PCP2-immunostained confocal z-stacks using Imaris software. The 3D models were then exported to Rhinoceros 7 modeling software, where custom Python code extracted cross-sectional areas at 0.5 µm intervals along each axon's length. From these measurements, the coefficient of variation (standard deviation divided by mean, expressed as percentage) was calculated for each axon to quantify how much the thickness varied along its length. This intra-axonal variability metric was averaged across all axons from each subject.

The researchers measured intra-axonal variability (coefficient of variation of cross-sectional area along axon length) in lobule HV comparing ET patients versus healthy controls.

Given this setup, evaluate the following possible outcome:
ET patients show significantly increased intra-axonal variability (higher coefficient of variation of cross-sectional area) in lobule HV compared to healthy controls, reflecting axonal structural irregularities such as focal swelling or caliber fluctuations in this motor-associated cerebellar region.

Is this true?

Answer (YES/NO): NO